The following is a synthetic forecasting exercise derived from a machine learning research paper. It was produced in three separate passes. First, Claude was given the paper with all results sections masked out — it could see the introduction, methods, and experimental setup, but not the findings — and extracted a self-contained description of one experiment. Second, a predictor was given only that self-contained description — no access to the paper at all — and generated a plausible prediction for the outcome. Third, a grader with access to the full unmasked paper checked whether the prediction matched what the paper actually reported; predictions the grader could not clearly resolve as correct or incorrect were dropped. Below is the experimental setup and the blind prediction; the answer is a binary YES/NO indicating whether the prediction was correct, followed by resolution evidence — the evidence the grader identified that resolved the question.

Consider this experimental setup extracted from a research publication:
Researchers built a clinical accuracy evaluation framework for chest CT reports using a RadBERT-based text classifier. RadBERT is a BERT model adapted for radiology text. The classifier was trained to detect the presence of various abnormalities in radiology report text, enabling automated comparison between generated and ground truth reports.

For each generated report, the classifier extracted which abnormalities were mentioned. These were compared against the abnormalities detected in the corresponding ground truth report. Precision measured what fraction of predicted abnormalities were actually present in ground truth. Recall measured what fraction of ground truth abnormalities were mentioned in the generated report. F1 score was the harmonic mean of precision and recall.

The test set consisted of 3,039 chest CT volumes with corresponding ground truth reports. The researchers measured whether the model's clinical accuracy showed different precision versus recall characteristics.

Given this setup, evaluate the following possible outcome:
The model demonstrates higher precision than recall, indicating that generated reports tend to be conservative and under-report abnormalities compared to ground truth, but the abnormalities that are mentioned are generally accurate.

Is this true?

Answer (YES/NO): NO